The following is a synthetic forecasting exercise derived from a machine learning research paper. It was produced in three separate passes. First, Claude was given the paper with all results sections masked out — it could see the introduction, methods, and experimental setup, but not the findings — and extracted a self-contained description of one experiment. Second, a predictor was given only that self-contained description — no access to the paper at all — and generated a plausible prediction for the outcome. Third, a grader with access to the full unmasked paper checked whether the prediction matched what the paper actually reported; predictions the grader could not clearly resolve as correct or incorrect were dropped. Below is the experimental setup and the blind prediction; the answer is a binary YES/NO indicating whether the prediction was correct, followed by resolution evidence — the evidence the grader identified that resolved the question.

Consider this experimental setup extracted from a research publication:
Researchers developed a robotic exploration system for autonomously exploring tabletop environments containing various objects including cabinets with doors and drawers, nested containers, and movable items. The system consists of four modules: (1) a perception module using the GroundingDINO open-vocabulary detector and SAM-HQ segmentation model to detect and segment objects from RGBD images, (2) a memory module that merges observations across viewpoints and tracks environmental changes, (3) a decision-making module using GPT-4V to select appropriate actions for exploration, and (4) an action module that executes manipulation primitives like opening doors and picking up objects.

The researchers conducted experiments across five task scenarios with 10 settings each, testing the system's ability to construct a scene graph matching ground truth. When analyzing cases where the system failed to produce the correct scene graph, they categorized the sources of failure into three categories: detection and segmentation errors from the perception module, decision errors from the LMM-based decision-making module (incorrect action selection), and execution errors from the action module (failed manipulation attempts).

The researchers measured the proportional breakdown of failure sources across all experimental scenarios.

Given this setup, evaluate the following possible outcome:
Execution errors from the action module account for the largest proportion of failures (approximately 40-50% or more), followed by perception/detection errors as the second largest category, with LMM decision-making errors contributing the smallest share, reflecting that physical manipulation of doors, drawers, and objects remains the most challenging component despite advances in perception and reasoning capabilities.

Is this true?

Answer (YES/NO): NO